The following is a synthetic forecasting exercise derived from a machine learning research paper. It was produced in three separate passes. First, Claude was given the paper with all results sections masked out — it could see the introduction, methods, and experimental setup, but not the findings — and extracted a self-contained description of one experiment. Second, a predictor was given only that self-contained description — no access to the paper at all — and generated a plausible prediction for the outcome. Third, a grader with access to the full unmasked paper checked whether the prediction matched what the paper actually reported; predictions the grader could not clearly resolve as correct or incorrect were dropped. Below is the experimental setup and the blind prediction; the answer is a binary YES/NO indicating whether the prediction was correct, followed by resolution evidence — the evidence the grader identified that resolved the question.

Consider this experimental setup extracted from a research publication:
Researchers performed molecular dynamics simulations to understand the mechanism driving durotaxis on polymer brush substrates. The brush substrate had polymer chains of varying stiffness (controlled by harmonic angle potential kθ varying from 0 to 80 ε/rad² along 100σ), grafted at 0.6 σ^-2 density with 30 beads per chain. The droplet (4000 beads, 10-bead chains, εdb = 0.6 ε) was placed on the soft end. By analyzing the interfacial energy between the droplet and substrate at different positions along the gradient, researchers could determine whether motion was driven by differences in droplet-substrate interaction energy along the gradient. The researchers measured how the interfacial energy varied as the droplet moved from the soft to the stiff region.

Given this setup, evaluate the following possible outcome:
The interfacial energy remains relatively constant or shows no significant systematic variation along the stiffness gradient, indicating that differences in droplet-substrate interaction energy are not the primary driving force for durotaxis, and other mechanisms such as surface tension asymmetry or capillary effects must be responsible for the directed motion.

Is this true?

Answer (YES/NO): NO